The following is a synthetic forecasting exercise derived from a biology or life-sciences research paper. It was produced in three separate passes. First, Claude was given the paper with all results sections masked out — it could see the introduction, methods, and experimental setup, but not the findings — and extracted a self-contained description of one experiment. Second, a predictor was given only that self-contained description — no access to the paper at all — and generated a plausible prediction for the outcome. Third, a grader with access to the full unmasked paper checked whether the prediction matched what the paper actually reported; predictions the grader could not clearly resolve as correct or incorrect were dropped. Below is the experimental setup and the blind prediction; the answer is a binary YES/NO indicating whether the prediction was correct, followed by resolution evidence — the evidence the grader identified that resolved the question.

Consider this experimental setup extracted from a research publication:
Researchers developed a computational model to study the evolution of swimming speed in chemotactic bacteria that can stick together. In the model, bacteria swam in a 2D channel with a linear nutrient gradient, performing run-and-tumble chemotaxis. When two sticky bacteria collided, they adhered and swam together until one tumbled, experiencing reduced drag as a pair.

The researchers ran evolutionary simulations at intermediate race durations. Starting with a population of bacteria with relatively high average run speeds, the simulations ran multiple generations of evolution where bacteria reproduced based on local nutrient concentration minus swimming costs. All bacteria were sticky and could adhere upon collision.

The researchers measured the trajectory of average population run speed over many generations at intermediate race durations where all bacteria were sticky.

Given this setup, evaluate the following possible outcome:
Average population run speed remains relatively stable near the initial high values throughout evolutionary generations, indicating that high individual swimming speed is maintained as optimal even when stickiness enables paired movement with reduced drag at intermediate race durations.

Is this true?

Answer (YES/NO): NO